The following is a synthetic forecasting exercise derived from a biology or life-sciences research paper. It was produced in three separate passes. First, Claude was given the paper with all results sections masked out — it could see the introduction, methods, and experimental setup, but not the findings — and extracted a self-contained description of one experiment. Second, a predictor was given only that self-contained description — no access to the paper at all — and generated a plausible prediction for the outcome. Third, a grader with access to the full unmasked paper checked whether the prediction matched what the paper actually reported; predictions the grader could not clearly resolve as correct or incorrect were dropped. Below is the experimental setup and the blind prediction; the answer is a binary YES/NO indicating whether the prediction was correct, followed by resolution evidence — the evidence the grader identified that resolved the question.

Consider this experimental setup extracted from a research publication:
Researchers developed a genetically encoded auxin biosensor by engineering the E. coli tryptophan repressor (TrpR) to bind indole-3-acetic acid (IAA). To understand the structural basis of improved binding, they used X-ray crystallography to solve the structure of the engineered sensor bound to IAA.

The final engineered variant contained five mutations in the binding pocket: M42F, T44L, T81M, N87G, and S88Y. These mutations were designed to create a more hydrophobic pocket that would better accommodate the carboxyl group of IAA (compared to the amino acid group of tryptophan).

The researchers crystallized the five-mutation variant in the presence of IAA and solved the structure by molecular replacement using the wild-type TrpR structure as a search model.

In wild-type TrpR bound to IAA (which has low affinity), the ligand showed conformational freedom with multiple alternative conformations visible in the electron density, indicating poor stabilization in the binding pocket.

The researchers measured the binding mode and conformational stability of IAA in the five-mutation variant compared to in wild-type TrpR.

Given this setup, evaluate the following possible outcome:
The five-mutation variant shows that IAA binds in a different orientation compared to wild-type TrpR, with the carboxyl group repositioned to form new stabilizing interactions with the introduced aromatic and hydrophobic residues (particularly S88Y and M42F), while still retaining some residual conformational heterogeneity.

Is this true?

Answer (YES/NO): NO